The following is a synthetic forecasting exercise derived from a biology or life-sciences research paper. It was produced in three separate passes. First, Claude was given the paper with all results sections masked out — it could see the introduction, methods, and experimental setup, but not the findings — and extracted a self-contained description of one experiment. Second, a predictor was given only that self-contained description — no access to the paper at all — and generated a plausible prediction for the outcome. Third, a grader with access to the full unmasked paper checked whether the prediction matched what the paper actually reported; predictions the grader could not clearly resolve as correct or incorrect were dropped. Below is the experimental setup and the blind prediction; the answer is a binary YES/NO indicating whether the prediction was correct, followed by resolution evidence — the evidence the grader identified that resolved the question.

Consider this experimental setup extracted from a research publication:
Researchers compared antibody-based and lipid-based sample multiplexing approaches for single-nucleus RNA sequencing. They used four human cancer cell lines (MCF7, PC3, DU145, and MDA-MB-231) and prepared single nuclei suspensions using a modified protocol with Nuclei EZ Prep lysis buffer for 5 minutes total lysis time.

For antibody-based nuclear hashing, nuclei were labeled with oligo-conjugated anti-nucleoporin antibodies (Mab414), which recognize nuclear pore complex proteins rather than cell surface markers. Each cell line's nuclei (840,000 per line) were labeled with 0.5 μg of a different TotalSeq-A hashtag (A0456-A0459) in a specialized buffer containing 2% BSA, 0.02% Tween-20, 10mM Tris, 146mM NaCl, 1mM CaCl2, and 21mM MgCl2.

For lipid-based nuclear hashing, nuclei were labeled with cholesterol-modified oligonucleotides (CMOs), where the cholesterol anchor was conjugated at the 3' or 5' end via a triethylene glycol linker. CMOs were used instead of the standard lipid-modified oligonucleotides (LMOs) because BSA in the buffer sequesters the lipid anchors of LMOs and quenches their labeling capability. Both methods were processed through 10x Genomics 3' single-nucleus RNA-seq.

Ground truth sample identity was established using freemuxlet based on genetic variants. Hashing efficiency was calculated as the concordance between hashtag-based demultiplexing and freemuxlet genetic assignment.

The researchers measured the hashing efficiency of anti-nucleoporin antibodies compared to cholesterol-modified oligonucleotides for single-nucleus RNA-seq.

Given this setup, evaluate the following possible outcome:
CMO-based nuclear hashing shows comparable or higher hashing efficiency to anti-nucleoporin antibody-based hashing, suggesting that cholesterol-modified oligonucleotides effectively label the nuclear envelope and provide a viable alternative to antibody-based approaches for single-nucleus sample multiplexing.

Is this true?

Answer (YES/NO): YES